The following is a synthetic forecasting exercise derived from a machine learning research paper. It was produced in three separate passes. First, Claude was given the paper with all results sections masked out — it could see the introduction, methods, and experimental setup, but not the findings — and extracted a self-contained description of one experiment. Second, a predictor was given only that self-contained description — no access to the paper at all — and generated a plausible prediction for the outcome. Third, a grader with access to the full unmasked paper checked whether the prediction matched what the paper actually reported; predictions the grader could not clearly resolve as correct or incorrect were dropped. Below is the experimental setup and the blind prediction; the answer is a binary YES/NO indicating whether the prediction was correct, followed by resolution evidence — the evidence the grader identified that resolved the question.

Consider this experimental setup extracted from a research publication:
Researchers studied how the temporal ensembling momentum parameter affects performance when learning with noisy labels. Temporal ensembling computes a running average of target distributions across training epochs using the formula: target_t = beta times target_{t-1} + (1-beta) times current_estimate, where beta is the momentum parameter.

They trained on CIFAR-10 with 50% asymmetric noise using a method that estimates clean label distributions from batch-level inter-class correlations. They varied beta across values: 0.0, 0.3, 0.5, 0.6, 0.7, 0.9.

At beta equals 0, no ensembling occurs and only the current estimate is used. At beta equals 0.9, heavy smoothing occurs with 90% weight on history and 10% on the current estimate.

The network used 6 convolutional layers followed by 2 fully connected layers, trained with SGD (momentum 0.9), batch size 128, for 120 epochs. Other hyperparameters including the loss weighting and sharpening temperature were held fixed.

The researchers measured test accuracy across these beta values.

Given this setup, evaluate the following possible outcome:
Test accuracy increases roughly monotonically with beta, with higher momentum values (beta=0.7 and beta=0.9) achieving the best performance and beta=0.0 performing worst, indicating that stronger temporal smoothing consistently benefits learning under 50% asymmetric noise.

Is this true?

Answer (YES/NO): NO